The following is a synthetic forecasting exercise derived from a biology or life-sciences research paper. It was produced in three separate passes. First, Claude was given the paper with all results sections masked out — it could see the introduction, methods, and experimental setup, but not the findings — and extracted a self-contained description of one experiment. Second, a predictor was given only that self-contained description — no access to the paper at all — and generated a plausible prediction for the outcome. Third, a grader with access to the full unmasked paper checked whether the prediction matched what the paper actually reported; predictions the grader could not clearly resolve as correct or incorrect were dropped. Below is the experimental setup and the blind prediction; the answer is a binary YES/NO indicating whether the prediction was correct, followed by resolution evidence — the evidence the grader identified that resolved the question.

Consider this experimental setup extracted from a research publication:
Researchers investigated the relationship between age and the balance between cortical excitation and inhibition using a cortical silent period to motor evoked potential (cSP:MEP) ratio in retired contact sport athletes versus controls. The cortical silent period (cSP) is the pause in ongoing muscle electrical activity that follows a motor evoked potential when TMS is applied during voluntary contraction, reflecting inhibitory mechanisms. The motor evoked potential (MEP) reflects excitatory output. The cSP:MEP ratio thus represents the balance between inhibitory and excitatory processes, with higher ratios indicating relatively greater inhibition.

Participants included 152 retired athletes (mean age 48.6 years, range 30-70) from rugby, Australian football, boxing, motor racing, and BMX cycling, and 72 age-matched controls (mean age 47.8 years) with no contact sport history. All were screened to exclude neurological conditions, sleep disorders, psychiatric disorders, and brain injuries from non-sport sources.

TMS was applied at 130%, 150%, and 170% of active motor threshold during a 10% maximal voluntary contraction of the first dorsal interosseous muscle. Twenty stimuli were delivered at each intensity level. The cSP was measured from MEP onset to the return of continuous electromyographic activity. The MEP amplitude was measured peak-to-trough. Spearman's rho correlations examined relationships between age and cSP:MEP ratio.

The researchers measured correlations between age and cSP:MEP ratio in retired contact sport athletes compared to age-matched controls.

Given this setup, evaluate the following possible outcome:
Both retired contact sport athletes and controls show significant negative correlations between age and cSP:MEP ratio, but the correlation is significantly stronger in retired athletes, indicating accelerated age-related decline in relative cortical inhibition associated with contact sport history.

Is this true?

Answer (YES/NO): NO